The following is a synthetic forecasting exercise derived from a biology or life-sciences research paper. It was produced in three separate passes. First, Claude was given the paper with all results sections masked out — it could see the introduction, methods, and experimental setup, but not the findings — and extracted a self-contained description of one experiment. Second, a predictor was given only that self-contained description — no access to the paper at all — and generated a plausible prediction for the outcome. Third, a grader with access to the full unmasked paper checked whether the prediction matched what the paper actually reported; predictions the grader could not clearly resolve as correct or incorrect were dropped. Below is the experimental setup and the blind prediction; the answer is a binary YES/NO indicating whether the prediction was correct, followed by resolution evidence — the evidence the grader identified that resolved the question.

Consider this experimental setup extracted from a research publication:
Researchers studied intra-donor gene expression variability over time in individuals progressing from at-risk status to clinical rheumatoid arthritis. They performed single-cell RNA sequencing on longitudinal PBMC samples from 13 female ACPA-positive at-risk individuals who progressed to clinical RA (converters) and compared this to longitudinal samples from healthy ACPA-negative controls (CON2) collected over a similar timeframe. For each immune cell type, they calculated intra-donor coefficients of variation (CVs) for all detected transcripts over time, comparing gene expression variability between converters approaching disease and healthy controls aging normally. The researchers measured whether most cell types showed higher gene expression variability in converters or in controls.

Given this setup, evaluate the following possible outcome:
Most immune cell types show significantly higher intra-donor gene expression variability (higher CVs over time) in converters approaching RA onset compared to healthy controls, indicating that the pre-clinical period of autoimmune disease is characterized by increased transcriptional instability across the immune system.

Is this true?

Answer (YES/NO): YES